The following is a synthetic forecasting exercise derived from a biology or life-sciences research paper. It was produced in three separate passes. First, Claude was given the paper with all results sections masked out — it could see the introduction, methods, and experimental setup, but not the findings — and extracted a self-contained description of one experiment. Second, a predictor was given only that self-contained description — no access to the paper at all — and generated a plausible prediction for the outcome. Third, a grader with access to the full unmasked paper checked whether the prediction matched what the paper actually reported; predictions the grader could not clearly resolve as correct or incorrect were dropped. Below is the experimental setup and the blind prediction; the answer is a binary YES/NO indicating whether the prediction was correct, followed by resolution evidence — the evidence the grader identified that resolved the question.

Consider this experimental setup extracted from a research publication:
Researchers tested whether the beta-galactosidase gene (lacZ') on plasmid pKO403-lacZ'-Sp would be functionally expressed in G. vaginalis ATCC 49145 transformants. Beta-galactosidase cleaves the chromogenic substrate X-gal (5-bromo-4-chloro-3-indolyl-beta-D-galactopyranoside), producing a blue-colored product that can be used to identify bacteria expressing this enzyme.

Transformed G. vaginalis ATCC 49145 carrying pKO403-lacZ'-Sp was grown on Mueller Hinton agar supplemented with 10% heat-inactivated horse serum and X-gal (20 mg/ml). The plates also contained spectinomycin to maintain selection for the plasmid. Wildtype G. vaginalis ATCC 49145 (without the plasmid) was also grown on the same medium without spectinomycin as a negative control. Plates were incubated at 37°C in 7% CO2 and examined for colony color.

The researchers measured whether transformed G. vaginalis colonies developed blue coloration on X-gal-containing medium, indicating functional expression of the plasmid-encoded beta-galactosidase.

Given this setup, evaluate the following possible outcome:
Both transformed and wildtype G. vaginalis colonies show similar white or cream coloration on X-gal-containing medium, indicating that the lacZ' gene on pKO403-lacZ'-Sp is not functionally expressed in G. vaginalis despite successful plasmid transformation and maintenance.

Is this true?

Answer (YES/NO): NO